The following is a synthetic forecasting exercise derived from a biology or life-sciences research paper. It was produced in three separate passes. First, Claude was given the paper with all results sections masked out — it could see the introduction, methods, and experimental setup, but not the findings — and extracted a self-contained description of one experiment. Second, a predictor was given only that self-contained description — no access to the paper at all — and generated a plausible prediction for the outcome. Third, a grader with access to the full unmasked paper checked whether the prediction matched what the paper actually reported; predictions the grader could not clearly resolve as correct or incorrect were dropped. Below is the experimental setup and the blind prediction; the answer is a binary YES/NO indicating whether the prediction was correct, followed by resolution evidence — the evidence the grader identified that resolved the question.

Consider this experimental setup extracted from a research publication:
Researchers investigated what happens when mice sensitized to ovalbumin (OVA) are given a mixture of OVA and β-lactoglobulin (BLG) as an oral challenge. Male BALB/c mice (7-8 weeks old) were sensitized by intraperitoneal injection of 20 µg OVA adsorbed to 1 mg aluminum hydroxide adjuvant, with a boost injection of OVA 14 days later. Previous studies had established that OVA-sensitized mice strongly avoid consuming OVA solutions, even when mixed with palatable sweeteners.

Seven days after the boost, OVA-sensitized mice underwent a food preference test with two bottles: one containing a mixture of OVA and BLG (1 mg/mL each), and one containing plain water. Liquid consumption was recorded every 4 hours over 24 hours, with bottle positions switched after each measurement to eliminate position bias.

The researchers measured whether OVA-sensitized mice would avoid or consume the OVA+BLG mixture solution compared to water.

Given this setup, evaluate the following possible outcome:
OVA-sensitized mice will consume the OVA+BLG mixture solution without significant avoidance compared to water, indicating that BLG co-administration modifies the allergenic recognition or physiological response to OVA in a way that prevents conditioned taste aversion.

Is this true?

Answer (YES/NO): NO